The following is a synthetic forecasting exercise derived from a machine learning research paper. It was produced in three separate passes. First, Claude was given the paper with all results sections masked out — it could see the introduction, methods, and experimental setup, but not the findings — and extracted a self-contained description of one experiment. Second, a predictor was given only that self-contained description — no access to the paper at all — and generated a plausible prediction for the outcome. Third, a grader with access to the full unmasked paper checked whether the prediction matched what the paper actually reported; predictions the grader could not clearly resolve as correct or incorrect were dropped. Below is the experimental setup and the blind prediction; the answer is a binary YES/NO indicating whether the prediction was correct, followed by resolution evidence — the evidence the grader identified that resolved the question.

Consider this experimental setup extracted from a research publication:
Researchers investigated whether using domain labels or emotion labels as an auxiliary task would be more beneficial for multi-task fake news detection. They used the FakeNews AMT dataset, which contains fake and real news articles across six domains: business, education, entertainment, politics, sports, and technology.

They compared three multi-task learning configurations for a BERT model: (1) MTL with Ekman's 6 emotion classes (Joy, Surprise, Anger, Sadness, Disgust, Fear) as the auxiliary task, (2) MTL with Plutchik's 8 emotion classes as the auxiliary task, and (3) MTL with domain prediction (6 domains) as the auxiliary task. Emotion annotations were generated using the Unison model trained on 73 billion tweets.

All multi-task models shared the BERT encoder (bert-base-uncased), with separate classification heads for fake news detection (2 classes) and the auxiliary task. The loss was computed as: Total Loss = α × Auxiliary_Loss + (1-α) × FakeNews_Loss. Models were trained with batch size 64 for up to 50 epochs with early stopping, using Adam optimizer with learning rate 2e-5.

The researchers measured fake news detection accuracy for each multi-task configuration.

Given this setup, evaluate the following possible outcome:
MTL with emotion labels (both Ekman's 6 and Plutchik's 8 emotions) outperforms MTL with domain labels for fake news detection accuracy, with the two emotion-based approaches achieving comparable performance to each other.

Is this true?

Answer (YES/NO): NO